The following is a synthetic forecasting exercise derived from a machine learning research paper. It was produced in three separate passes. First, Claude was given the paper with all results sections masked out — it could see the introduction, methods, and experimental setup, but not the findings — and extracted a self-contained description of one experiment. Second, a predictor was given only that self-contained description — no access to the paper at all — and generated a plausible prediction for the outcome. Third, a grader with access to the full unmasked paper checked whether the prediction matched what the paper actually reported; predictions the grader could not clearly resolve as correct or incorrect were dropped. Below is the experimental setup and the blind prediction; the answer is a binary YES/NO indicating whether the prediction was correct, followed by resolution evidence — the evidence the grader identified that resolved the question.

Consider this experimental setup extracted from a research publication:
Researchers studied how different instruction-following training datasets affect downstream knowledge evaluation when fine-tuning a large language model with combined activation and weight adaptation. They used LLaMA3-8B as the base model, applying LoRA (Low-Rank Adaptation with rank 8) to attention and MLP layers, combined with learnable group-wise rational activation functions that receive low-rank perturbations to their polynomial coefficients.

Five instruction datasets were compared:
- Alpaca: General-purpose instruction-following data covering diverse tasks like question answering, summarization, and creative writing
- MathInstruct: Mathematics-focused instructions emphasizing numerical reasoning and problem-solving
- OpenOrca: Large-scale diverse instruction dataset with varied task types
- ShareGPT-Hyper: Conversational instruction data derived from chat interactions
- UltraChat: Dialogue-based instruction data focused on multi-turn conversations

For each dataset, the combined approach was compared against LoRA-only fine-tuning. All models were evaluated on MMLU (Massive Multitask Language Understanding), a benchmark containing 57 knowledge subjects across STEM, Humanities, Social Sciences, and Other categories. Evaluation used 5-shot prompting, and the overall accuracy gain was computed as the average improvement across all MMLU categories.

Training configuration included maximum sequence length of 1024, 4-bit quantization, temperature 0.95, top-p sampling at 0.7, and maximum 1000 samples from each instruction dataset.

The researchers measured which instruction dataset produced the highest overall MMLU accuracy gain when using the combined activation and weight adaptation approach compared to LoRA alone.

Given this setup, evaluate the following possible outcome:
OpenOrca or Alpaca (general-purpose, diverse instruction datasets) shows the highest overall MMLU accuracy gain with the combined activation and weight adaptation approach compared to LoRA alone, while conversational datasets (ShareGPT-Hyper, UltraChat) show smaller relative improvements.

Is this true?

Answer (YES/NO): YES